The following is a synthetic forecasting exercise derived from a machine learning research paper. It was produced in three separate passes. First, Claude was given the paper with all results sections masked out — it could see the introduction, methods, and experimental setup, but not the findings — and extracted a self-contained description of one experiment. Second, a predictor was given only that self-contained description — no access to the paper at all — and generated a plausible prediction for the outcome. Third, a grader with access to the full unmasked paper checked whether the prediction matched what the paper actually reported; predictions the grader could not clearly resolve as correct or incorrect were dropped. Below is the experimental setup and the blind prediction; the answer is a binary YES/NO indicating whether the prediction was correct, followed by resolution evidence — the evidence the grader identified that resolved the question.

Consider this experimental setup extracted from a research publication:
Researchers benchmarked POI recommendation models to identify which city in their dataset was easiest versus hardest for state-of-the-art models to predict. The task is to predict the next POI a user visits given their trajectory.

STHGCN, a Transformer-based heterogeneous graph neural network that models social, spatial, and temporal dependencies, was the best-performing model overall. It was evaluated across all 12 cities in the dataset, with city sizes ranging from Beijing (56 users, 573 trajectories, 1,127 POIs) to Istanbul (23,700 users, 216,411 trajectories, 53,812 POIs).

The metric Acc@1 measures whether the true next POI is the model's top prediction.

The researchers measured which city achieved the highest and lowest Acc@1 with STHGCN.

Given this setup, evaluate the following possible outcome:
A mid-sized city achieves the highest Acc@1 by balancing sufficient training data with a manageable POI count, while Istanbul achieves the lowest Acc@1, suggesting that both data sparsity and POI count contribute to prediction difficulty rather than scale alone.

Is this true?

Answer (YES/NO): NO